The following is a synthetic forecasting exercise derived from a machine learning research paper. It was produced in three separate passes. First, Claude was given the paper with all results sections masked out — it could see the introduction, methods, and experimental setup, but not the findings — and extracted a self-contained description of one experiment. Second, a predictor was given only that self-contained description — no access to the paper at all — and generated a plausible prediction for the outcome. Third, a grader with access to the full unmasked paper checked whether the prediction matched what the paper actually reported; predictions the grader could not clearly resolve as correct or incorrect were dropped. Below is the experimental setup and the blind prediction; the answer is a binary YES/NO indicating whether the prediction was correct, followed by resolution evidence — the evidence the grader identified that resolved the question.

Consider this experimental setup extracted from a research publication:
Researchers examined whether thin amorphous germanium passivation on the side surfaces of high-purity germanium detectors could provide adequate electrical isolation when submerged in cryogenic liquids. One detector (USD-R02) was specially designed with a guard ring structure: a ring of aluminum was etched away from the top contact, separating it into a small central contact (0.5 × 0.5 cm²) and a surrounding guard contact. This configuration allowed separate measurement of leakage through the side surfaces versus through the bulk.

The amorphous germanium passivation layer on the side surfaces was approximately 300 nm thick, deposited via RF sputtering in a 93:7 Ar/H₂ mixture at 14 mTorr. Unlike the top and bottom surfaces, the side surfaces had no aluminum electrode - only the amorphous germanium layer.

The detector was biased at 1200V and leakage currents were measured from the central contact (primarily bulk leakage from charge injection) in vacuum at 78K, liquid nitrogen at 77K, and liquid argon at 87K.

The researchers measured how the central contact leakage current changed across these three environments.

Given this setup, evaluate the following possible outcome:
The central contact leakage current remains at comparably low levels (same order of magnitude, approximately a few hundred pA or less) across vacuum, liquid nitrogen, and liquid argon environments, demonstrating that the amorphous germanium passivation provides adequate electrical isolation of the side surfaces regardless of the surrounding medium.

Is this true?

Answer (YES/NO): NO